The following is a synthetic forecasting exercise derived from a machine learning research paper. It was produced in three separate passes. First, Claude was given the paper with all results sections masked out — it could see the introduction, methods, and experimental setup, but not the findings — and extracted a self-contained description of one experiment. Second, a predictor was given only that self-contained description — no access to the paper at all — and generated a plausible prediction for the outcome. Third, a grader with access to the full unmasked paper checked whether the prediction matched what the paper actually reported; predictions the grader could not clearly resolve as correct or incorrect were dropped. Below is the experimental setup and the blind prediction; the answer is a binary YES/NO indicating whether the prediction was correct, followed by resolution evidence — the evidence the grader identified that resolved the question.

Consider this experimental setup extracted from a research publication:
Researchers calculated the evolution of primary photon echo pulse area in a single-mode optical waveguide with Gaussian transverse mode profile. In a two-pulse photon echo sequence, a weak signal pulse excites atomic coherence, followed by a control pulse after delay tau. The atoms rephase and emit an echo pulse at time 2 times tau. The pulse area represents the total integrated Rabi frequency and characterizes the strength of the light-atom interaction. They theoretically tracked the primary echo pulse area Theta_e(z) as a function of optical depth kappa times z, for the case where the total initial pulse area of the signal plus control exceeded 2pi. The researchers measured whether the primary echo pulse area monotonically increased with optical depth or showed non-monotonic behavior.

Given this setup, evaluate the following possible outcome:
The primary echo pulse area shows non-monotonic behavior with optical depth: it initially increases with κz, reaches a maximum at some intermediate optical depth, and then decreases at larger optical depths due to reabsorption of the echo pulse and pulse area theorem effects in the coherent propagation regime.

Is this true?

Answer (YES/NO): YES